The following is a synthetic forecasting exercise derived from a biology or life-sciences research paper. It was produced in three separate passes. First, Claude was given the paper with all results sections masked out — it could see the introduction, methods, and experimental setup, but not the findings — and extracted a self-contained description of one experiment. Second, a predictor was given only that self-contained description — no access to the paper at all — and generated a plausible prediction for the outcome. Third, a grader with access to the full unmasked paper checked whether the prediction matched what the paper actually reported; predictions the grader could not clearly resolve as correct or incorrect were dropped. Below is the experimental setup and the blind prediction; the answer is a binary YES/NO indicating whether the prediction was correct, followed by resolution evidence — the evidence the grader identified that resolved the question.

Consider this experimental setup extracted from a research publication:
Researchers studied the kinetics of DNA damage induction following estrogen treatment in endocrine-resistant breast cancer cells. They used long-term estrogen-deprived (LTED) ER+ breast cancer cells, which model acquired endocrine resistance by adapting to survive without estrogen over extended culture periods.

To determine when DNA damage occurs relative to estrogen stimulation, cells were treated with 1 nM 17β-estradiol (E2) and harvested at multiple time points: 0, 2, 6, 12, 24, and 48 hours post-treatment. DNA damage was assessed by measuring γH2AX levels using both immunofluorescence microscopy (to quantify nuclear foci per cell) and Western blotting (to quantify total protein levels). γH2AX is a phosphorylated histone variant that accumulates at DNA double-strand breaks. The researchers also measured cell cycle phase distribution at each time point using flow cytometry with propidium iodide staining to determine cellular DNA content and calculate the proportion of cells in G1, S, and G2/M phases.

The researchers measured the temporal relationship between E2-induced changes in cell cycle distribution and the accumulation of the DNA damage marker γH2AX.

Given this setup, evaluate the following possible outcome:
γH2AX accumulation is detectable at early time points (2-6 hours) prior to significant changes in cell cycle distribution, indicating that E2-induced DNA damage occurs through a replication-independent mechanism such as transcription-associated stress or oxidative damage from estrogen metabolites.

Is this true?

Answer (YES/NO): NO